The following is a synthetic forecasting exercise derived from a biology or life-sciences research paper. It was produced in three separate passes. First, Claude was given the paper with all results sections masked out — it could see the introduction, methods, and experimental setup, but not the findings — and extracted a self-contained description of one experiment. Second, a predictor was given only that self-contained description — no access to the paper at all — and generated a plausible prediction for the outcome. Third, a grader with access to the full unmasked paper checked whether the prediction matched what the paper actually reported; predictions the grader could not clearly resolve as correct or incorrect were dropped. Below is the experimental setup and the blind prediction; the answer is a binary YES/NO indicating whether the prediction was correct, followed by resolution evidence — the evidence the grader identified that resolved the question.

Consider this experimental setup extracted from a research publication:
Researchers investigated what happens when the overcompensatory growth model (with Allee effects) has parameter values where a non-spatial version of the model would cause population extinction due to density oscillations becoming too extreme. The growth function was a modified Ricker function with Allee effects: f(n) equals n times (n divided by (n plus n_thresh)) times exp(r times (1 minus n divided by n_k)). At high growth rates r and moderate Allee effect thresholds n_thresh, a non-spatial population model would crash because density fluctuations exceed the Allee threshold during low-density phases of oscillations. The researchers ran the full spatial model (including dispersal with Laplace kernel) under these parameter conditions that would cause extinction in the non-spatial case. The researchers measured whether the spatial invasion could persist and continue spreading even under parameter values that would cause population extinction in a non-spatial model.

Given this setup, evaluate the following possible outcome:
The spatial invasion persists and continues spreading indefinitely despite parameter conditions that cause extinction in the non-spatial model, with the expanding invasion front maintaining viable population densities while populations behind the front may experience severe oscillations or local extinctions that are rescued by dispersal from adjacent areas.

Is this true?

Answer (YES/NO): YES